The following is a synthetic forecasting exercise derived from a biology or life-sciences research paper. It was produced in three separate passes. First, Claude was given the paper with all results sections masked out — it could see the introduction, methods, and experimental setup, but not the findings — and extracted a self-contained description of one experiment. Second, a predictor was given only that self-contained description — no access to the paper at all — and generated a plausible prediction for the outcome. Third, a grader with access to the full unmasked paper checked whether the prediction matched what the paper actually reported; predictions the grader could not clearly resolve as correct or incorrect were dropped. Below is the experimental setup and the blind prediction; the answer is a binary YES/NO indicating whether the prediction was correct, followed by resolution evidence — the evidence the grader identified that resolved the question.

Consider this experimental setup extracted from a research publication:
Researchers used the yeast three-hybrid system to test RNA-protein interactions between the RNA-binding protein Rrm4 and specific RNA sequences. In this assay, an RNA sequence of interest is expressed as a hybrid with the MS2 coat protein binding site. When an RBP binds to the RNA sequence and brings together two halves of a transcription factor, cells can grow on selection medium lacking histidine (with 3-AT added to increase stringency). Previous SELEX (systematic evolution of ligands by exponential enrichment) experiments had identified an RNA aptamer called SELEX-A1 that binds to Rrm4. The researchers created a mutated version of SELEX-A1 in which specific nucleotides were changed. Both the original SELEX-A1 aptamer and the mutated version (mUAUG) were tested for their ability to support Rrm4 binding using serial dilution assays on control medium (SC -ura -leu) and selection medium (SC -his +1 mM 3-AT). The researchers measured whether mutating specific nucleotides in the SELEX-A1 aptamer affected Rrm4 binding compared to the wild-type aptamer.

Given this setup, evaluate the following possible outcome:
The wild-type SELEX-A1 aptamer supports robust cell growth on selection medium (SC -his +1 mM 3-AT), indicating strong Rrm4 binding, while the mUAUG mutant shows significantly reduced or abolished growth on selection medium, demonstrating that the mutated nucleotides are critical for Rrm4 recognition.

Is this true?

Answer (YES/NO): YES